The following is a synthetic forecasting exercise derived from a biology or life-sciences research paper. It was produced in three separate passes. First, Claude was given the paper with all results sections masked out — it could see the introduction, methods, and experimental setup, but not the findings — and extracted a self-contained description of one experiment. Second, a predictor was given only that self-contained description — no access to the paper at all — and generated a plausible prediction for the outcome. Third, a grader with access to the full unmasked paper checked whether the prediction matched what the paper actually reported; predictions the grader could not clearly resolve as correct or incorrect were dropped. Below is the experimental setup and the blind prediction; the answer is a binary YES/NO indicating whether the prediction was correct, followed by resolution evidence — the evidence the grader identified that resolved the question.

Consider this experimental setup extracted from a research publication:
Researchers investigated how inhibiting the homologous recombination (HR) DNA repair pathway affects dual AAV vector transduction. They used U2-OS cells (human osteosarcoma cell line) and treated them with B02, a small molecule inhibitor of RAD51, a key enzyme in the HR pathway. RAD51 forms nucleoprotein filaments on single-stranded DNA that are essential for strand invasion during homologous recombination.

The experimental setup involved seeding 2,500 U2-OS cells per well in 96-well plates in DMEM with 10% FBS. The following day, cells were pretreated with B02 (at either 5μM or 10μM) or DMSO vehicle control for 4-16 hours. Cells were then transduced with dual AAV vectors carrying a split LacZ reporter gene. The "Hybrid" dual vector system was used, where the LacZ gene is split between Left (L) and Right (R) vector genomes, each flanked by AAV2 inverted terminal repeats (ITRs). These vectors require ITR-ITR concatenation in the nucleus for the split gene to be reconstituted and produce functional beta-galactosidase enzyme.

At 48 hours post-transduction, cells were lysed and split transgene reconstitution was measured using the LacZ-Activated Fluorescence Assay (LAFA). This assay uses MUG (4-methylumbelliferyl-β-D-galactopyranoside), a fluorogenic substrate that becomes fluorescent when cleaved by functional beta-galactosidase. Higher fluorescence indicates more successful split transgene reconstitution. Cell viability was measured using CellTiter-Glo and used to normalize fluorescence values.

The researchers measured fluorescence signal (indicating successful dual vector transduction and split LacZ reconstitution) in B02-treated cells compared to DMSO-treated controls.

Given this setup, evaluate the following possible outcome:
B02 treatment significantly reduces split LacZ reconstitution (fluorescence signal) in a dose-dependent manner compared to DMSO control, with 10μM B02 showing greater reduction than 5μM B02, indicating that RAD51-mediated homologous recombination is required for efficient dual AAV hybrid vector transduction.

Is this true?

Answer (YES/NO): NO